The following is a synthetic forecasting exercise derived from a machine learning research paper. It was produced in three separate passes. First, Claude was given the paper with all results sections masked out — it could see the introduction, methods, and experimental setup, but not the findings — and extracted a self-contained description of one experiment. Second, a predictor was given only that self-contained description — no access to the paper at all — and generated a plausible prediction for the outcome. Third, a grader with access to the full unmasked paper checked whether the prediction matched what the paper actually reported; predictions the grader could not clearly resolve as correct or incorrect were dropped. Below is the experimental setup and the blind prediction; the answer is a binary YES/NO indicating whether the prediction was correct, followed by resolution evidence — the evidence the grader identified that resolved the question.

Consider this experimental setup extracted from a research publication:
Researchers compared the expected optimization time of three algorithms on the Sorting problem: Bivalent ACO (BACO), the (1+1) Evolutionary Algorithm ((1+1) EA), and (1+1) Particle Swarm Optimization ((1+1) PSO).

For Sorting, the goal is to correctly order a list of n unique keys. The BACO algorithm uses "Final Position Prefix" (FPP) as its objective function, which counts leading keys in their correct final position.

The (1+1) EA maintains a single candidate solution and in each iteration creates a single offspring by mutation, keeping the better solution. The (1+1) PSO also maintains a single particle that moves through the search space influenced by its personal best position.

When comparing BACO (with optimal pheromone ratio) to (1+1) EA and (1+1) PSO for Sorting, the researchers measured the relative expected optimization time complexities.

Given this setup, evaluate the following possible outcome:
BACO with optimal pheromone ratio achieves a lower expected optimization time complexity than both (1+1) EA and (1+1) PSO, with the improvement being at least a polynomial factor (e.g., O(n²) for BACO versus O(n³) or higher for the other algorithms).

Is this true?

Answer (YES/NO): NO